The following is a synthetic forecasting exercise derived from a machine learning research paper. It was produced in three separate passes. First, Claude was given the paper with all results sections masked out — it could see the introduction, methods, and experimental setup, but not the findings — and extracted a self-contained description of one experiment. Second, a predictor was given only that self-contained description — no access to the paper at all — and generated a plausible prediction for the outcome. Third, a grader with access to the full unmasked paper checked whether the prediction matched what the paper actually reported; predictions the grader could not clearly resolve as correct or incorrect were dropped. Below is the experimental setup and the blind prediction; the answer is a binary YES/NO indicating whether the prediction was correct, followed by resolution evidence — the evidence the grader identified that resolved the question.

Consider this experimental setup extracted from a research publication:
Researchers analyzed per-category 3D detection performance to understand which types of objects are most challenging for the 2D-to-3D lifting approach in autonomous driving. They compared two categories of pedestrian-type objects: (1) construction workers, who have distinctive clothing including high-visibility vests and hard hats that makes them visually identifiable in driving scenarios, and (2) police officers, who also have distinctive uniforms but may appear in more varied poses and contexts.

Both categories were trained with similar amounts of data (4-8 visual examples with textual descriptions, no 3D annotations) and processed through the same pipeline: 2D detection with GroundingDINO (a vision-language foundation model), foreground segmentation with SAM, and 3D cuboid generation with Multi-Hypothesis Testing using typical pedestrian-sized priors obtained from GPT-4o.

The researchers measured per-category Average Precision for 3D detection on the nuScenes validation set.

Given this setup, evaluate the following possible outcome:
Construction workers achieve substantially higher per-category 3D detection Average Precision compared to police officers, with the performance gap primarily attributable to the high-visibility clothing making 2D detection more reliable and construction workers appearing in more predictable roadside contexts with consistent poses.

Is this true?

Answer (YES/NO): NO